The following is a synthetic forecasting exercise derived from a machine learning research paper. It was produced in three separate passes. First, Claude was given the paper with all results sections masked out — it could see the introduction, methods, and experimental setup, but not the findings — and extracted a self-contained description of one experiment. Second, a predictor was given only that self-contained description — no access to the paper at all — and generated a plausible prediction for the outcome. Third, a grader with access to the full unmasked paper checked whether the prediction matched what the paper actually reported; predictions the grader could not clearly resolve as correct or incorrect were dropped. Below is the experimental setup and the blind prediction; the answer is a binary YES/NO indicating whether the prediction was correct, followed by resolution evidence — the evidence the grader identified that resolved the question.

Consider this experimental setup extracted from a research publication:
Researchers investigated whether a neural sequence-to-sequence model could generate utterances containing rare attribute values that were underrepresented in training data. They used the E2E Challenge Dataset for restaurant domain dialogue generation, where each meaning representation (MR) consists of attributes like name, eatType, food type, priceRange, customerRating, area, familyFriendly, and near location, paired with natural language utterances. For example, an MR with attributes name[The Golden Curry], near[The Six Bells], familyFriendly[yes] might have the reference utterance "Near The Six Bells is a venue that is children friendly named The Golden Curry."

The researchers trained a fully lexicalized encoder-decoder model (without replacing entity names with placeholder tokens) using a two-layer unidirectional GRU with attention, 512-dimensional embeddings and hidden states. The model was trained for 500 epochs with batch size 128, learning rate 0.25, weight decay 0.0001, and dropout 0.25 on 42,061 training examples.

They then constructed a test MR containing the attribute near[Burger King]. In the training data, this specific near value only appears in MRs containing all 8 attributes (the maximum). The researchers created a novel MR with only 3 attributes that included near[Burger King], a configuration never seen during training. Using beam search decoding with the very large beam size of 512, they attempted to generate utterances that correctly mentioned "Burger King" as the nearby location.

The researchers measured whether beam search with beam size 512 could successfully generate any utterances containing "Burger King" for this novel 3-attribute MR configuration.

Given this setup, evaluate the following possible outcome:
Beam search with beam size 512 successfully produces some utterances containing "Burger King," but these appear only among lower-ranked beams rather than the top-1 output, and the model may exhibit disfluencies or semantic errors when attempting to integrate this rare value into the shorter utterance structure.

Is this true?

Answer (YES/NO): NO